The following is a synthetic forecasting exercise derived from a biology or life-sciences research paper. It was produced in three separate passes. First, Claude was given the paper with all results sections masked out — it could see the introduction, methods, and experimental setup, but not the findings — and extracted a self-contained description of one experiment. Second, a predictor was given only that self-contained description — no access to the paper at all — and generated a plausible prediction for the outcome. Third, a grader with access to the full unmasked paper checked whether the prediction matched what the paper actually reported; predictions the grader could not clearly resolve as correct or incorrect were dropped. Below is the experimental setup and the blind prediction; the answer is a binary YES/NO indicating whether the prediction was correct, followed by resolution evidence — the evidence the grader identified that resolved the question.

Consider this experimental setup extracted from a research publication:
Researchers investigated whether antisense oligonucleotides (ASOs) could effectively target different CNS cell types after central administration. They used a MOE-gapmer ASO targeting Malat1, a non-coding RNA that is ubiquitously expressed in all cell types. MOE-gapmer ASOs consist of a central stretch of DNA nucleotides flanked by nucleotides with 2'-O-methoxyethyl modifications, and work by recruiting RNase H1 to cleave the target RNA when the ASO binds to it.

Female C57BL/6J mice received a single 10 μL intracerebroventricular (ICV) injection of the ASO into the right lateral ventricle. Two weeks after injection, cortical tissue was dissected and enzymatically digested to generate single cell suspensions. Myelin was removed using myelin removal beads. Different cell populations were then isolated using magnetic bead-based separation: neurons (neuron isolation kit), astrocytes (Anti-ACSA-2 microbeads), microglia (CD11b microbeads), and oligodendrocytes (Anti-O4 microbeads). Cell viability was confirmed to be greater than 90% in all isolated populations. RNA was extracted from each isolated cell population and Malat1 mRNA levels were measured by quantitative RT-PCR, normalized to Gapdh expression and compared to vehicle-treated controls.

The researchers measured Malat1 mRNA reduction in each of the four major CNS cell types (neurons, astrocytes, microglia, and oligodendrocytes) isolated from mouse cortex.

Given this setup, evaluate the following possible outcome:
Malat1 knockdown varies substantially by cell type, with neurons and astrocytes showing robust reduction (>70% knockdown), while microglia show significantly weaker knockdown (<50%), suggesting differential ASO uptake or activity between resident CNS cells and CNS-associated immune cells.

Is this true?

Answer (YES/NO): NO